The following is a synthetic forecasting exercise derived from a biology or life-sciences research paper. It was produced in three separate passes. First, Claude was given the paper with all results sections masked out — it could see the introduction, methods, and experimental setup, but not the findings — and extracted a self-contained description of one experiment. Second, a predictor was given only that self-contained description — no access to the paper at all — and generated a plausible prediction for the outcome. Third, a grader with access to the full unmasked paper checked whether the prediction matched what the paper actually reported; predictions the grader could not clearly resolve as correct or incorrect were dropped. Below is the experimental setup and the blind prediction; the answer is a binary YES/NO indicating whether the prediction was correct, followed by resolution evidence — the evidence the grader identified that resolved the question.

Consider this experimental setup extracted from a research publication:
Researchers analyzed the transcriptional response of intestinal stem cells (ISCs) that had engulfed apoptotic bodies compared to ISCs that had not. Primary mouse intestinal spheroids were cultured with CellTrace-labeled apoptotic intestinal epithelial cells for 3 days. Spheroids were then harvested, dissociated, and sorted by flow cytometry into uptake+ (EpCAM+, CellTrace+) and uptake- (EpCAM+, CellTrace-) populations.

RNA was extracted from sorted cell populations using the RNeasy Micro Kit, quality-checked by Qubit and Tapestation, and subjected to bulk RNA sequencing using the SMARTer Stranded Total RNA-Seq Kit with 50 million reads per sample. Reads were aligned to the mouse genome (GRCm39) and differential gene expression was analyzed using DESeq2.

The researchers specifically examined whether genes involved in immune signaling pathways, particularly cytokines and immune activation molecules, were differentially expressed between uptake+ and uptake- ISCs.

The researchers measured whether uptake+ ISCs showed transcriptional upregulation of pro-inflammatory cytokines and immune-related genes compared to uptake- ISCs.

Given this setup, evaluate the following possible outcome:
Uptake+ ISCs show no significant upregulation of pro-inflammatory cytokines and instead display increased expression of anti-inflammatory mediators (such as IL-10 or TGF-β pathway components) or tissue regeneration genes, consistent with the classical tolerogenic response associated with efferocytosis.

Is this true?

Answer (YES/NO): NO